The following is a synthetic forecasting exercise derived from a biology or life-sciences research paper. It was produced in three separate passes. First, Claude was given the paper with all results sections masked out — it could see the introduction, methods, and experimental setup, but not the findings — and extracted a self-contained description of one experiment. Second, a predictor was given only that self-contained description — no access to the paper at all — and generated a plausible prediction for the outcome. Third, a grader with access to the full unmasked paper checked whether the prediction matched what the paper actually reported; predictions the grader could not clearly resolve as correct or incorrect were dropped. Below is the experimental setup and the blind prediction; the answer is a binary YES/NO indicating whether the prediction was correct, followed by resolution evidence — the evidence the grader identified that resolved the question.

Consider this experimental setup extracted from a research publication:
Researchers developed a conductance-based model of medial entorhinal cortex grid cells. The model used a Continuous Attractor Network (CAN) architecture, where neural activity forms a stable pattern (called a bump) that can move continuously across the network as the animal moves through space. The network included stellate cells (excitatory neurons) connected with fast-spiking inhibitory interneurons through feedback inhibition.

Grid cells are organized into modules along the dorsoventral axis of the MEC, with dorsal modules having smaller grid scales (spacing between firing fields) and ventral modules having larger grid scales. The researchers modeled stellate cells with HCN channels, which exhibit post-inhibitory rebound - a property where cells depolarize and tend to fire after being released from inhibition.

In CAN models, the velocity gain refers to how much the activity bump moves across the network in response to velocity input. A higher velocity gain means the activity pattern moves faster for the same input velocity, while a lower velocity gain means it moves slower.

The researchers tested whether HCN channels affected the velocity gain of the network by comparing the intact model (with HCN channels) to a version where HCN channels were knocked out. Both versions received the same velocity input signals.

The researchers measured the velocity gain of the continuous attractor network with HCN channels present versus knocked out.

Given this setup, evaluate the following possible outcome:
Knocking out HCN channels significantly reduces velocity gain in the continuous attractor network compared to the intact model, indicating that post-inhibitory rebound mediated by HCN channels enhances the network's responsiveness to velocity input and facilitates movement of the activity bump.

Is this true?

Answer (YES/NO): YES